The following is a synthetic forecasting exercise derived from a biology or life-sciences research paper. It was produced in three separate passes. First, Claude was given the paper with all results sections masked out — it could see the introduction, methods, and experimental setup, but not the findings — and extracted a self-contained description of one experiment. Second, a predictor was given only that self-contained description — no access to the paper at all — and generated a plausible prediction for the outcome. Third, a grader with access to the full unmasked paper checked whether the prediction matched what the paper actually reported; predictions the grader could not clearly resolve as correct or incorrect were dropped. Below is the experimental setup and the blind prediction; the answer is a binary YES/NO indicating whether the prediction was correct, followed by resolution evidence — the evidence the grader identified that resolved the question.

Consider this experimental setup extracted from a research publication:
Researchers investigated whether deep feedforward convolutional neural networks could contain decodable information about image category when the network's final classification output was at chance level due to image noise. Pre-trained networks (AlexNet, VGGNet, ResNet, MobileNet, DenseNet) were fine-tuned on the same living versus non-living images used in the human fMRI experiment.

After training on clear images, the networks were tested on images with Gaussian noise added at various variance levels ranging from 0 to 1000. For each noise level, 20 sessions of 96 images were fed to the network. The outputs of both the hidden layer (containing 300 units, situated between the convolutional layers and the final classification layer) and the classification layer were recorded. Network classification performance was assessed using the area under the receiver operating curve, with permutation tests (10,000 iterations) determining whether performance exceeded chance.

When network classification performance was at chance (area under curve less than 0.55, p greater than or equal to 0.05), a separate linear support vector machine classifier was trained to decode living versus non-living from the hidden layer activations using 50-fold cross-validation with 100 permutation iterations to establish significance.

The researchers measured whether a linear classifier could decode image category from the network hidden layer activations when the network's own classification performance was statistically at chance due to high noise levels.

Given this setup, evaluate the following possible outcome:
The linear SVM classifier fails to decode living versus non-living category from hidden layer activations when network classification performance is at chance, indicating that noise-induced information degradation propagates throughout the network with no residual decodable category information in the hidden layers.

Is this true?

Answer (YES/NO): NO